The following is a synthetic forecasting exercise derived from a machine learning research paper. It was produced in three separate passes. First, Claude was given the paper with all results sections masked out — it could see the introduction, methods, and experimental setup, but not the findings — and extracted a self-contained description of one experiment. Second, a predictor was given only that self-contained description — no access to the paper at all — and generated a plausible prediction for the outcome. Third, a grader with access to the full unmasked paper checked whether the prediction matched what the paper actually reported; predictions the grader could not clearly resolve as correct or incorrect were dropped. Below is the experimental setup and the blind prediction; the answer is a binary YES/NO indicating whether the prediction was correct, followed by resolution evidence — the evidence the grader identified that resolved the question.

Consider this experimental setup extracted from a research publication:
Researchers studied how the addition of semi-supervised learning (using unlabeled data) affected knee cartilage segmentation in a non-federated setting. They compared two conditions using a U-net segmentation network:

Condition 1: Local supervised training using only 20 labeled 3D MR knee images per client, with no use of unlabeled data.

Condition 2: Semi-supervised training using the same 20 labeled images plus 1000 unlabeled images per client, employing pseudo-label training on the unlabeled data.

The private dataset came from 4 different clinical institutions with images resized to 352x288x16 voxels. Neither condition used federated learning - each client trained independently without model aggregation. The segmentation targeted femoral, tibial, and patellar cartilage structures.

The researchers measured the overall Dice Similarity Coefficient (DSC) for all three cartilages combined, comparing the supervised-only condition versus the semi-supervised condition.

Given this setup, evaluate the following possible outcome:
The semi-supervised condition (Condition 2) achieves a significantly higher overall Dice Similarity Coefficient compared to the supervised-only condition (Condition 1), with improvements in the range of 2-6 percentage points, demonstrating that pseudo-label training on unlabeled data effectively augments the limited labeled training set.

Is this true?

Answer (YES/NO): YES